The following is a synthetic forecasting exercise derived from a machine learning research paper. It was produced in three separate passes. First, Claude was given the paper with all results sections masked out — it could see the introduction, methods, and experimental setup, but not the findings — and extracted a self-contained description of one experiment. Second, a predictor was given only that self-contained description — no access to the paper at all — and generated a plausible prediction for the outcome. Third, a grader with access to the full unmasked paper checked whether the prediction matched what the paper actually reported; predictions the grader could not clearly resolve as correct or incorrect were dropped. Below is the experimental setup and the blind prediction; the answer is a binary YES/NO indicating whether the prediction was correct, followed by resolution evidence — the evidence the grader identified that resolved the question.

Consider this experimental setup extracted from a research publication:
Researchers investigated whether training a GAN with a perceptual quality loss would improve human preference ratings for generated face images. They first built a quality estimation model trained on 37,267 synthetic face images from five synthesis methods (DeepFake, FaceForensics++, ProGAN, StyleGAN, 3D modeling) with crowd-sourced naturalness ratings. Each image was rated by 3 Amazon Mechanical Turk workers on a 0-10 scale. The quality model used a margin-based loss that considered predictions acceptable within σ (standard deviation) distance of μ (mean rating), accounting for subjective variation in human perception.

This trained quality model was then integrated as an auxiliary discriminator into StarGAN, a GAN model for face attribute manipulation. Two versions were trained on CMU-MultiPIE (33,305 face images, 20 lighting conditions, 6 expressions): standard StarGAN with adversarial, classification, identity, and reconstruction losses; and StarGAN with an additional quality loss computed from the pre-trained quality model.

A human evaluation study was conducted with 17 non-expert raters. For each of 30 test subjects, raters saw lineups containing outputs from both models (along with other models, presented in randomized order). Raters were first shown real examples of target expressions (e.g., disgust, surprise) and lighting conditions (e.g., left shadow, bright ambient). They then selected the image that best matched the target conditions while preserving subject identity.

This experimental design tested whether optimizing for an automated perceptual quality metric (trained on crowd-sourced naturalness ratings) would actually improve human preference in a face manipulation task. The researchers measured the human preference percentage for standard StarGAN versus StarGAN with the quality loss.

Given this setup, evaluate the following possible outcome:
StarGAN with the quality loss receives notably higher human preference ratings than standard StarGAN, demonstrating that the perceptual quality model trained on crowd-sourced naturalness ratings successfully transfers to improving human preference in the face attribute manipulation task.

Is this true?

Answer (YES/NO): YES